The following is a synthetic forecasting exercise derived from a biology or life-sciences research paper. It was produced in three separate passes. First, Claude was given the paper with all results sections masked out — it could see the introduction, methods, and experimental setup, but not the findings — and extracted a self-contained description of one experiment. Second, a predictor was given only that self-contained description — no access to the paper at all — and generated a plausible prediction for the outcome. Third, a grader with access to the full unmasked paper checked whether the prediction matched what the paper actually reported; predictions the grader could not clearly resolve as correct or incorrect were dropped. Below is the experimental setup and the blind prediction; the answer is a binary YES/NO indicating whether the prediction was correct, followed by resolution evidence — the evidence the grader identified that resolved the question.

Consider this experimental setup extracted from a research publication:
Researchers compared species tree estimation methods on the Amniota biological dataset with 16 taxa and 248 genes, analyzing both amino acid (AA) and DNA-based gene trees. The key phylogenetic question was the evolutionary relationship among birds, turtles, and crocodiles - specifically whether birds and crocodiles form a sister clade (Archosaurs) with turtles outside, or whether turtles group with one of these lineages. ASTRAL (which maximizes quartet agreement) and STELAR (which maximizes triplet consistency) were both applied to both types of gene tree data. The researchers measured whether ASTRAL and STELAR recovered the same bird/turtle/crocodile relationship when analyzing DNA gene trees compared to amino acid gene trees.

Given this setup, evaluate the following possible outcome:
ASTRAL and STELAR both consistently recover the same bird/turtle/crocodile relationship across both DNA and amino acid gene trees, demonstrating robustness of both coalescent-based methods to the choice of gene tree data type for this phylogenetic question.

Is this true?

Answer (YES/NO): NO